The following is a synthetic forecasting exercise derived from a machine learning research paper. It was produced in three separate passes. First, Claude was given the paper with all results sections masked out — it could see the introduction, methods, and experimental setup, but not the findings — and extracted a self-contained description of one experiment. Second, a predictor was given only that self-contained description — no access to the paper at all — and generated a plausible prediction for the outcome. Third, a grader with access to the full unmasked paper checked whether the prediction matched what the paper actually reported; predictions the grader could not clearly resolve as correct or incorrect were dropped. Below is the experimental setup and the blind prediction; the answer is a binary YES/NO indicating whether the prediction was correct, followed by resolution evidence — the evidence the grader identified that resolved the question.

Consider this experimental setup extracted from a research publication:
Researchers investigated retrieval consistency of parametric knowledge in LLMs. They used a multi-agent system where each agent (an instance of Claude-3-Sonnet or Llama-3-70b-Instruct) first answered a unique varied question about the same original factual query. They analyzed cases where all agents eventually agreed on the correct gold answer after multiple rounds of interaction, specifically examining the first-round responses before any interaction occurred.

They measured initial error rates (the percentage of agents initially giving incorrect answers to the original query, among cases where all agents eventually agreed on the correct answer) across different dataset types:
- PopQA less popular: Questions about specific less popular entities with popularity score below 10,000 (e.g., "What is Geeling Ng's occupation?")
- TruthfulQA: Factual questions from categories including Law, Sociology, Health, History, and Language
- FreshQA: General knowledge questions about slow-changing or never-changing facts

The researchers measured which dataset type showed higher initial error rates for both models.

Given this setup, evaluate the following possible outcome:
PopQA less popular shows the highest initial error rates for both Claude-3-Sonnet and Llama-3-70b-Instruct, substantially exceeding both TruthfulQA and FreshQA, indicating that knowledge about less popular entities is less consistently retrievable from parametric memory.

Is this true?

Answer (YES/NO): NO